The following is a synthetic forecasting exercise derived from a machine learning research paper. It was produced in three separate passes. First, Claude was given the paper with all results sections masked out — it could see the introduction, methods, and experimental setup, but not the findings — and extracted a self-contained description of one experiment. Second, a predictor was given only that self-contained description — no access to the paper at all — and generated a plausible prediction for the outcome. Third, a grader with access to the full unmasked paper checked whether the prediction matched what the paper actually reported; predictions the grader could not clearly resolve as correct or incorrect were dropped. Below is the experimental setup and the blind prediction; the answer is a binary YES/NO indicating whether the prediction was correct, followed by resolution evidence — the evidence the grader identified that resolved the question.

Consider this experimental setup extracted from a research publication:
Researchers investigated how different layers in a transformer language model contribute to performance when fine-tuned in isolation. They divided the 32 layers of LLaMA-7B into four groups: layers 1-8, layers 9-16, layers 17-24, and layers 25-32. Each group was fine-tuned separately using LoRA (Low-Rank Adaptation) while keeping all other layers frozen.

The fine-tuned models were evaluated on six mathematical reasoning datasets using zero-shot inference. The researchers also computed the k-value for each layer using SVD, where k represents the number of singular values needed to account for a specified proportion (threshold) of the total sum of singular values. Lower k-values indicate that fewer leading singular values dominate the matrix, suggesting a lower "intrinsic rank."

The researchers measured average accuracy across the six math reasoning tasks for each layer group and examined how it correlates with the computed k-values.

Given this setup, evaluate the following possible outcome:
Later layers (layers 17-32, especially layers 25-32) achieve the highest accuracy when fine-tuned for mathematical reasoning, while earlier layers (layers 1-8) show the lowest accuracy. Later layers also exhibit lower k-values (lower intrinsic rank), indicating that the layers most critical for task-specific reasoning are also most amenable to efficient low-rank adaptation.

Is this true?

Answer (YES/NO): NO